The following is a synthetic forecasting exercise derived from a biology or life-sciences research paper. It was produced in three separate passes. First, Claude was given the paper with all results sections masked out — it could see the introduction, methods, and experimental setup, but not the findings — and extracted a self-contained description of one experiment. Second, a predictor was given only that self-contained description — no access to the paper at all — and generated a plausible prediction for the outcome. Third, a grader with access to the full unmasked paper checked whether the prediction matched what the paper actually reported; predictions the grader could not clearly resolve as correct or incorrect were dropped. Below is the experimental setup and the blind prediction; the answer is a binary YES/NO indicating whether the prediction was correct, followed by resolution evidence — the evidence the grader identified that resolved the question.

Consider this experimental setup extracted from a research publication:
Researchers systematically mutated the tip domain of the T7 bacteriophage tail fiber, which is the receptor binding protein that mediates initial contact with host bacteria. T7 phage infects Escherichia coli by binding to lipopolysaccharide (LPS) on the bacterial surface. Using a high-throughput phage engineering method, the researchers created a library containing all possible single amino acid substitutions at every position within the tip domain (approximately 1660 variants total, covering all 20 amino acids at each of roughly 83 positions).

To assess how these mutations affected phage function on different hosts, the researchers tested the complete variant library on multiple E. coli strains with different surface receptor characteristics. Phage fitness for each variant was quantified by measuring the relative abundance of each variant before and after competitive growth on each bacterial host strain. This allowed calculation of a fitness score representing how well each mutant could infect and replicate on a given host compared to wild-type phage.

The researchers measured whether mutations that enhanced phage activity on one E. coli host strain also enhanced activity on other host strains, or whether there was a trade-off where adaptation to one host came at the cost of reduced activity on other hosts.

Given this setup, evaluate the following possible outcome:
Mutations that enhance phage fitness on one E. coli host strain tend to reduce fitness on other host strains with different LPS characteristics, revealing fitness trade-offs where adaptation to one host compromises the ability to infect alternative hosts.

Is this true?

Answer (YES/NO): YES